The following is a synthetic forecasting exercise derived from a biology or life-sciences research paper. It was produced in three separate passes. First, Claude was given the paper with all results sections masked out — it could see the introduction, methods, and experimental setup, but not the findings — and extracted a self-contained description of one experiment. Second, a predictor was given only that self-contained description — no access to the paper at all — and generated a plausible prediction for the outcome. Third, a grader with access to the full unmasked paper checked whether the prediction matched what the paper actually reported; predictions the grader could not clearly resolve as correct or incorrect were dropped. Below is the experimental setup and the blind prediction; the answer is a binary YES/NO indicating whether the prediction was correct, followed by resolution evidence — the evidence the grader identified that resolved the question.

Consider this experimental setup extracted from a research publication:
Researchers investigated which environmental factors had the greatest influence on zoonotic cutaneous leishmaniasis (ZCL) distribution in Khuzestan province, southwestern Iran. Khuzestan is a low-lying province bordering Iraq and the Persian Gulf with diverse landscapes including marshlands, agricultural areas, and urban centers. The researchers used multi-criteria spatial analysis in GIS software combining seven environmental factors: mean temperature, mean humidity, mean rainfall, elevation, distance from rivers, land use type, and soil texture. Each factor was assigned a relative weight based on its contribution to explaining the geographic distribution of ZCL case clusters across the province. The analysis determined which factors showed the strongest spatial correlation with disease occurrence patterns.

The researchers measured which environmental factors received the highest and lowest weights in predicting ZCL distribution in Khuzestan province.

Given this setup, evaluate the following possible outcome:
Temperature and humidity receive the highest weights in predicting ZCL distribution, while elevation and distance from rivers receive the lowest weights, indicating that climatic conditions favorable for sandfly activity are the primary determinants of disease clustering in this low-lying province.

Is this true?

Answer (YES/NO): NO